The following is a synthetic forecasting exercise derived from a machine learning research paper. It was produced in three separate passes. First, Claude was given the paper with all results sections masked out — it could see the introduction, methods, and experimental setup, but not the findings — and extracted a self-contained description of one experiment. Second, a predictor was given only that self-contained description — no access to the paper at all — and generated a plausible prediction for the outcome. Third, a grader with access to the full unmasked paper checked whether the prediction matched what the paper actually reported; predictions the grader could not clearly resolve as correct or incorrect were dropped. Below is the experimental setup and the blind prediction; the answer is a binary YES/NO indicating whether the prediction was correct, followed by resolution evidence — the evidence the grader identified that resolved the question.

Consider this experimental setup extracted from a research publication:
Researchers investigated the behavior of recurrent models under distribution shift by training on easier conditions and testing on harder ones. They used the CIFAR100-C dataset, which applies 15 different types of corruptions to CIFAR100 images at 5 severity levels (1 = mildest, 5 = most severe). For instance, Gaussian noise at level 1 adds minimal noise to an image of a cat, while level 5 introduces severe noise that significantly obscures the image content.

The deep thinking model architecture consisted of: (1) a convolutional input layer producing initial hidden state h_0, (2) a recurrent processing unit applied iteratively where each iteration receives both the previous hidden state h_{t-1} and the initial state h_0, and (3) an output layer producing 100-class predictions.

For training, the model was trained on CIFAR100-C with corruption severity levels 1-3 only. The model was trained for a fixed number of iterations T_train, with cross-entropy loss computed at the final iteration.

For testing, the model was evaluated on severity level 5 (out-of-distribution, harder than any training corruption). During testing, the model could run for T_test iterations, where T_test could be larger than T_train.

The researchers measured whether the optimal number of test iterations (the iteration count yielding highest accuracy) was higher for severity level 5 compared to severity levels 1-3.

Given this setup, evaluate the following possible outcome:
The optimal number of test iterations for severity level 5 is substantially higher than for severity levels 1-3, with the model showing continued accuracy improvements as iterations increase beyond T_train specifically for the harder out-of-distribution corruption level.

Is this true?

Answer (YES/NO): NO